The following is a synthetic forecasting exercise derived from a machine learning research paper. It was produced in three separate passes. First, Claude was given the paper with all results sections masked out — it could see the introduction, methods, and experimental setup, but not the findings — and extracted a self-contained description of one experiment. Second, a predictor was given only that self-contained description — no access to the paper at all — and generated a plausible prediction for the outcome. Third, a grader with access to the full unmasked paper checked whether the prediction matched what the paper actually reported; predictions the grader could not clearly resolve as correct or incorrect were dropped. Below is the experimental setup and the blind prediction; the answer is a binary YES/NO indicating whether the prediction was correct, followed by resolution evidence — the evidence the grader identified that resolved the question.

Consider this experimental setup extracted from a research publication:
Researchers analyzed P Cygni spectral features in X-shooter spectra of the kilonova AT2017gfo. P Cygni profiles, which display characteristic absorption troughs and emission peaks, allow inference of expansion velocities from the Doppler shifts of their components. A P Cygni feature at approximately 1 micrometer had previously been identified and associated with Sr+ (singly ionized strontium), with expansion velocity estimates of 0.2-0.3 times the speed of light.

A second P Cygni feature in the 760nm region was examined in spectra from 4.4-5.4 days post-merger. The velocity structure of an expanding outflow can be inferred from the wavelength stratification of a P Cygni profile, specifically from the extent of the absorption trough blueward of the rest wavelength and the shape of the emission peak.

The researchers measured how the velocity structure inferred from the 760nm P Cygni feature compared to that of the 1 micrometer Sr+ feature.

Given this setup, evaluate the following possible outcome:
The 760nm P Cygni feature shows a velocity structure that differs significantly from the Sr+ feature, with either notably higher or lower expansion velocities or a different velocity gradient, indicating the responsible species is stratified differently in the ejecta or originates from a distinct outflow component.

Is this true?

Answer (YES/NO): NO